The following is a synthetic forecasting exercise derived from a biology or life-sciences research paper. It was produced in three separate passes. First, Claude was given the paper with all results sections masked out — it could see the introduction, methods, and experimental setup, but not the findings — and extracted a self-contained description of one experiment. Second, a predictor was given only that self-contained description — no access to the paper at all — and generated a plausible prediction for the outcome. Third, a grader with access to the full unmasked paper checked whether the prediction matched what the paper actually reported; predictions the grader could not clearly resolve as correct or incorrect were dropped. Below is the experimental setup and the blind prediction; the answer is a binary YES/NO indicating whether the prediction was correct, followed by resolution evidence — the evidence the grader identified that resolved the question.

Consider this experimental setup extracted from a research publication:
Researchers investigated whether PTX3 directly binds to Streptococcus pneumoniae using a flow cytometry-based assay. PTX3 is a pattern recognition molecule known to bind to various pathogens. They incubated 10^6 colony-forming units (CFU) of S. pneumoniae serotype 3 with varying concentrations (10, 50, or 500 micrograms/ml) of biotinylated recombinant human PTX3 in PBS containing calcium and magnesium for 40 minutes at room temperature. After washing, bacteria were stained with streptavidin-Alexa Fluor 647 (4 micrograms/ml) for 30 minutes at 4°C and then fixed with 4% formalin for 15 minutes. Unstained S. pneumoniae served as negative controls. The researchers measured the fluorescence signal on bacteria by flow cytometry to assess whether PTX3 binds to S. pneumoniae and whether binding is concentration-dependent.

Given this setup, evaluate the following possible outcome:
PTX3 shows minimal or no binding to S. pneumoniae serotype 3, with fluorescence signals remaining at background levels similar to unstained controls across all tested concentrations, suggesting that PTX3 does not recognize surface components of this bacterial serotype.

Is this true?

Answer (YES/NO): NO